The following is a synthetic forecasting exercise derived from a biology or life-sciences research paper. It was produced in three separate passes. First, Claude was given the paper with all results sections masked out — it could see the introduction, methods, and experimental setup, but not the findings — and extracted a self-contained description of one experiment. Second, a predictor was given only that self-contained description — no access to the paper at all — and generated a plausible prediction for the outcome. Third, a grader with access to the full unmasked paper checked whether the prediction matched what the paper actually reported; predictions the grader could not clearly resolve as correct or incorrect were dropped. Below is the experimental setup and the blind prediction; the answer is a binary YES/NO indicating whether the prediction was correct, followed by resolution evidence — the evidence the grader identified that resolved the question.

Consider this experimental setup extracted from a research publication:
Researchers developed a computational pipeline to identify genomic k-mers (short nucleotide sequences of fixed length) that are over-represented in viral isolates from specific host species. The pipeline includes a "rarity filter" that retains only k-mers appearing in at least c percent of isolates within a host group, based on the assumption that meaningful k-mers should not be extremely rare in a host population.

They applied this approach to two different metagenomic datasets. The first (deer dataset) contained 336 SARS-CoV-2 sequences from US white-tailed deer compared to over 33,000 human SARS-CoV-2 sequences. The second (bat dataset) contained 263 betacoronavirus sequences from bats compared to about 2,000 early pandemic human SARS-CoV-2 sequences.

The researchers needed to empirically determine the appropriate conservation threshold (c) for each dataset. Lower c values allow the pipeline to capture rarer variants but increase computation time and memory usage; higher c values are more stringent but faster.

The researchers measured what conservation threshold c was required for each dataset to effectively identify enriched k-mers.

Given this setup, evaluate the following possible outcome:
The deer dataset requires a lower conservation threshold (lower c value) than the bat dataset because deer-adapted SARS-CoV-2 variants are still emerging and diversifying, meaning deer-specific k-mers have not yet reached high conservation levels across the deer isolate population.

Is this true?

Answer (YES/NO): NO